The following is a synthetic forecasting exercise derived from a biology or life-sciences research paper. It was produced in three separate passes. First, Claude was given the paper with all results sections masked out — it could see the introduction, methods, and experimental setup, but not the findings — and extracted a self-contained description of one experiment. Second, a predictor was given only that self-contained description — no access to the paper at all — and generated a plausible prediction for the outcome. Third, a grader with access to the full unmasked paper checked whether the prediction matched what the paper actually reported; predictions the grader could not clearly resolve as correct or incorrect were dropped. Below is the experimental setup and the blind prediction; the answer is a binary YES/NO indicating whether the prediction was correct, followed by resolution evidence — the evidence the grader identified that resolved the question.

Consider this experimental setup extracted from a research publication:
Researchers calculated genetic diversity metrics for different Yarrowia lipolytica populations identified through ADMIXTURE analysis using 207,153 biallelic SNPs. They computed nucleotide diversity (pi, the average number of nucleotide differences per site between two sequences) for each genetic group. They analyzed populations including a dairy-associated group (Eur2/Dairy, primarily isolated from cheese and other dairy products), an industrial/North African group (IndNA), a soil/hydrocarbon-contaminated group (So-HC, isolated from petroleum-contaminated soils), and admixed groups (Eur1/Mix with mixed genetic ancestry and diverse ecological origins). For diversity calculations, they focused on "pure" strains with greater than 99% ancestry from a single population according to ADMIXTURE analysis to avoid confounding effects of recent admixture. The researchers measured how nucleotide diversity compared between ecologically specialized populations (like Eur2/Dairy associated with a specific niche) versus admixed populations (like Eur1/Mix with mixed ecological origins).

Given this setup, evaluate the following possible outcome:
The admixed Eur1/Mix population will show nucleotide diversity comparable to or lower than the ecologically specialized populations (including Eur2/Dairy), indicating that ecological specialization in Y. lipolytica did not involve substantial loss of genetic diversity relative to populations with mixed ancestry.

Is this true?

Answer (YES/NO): NO